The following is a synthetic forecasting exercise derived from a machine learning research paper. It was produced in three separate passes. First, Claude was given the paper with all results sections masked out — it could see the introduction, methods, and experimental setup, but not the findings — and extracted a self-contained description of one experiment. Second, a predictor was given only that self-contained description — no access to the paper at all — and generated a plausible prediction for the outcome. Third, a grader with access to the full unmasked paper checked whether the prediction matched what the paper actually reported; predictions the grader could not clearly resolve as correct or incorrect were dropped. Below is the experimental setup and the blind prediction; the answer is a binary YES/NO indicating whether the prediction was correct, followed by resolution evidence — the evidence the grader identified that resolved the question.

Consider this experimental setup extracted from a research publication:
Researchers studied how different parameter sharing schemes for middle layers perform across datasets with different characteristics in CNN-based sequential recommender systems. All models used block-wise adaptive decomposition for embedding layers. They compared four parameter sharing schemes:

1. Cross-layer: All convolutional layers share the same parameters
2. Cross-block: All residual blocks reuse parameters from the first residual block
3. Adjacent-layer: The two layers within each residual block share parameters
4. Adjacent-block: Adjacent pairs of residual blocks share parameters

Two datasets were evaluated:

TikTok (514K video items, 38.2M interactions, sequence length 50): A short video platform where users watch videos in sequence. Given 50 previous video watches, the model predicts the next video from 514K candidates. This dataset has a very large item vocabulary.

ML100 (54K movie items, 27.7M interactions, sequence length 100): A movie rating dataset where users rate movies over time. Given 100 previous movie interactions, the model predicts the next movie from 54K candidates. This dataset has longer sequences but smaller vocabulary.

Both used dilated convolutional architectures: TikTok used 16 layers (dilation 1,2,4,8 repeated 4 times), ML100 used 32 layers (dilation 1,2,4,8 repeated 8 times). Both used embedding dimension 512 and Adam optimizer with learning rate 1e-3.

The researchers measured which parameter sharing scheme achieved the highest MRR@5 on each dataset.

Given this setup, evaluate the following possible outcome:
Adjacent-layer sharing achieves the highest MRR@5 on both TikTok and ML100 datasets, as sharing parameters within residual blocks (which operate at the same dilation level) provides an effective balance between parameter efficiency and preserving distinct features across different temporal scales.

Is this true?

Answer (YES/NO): NO